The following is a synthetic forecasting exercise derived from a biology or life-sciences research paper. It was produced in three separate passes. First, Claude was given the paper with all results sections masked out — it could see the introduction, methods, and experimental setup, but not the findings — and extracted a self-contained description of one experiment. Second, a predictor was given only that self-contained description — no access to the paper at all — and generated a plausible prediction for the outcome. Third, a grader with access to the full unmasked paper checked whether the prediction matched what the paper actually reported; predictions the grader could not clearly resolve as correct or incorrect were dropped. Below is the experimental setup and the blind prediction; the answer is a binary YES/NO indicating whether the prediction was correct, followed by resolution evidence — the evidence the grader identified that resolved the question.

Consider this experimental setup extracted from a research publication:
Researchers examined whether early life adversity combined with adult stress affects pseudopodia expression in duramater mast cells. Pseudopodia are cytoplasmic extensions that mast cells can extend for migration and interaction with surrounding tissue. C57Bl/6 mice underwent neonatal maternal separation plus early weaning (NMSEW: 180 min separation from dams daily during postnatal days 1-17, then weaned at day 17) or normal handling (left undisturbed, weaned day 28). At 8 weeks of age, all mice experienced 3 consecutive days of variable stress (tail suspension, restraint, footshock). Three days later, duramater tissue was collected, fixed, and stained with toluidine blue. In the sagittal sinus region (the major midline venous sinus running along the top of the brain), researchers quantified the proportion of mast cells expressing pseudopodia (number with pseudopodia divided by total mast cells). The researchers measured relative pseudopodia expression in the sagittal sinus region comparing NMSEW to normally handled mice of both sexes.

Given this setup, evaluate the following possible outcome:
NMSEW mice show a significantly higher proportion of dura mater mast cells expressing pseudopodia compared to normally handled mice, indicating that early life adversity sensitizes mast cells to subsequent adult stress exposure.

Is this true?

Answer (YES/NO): YES